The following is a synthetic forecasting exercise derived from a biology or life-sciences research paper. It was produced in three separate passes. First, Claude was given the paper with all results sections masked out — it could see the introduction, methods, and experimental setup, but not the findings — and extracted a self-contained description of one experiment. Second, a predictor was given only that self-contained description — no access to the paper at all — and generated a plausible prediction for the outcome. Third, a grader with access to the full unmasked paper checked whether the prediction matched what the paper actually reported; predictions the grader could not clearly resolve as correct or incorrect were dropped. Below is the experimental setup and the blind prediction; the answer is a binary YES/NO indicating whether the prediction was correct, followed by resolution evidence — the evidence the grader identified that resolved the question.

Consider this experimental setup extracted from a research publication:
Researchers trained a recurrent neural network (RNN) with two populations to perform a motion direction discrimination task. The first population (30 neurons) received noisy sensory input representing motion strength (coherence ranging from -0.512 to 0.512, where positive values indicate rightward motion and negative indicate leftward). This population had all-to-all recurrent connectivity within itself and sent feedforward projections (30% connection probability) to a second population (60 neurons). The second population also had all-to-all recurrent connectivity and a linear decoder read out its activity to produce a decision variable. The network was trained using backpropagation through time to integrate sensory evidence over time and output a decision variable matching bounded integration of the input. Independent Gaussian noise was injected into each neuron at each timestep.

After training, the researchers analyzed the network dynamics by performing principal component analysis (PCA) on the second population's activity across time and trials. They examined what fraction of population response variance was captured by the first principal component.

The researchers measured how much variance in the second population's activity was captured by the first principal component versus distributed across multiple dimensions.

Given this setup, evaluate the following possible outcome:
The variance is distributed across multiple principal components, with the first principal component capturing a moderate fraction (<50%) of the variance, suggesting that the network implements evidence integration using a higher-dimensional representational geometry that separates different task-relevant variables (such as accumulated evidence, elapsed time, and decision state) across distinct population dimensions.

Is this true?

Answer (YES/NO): NO